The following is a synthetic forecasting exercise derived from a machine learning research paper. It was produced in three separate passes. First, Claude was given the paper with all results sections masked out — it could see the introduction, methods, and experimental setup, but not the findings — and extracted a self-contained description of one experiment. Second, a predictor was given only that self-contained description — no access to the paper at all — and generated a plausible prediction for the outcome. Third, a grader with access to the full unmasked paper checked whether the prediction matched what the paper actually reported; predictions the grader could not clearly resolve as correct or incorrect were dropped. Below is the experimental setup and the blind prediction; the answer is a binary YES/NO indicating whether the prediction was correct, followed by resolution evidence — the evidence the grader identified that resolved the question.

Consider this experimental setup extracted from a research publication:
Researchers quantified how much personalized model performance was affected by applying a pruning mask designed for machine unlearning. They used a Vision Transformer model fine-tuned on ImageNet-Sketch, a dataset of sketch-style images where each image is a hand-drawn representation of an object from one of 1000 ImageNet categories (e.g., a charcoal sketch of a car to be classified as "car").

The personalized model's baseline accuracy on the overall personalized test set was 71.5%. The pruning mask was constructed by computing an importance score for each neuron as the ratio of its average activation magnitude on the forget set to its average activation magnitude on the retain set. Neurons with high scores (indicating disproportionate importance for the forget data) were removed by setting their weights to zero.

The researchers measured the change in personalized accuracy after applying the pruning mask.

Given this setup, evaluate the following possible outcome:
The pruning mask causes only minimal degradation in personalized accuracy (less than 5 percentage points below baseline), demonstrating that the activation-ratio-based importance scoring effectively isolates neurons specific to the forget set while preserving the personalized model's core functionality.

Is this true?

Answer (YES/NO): YES